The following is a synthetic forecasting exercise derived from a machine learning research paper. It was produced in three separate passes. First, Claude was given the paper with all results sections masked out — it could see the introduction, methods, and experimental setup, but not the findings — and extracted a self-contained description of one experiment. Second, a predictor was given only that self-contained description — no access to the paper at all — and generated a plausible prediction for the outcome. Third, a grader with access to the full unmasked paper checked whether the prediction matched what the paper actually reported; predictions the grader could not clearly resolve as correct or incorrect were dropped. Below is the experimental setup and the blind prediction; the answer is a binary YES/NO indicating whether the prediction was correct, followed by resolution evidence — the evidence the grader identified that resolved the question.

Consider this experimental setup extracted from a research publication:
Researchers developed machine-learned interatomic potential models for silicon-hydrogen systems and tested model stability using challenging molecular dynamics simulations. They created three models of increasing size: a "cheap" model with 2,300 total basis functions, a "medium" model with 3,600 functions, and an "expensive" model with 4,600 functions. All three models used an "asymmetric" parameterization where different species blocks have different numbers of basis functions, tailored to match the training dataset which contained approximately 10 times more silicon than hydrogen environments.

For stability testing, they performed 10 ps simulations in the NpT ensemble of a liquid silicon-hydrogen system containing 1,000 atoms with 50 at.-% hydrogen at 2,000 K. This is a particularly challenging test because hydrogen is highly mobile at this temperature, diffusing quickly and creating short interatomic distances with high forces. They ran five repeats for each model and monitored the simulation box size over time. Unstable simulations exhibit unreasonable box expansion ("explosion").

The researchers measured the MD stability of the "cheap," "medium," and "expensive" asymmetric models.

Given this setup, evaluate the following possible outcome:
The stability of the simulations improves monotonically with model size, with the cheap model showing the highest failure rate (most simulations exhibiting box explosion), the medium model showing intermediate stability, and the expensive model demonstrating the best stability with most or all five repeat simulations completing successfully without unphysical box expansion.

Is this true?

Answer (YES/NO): NO